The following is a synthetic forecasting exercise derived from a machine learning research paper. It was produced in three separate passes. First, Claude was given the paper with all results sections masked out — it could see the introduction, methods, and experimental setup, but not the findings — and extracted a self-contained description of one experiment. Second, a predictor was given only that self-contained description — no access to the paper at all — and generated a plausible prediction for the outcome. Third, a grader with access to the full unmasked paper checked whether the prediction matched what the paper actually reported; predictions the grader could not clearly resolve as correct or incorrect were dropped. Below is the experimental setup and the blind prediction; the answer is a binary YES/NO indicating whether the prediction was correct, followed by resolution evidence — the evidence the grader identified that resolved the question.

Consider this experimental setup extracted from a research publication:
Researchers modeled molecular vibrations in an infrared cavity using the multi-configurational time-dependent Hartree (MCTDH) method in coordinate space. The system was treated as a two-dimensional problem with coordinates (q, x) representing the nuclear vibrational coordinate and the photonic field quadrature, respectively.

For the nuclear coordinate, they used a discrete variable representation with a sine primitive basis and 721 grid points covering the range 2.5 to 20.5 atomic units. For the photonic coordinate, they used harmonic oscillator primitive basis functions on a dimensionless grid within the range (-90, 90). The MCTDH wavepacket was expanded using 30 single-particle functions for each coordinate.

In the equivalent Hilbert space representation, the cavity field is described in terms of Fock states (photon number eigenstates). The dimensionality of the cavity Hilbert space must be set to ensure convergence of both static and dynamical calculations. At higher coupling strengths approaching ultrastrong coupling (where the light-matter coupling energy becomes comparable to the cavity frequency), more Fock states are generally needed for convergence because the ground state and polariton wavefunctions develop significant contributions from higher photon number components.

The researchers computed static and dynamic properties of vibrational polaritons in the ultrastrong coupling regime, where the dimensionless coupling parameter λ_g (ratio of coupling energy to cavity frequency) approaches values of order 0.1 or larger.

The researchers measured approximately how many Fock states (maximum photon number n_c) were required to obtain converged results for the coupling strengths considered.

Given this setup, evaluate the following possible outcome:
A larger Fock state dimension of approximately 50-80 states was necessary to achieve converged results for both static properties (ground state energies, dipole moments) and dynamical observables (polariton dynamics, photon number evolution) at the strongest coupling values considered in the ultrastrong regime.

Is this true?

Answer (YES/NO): YES